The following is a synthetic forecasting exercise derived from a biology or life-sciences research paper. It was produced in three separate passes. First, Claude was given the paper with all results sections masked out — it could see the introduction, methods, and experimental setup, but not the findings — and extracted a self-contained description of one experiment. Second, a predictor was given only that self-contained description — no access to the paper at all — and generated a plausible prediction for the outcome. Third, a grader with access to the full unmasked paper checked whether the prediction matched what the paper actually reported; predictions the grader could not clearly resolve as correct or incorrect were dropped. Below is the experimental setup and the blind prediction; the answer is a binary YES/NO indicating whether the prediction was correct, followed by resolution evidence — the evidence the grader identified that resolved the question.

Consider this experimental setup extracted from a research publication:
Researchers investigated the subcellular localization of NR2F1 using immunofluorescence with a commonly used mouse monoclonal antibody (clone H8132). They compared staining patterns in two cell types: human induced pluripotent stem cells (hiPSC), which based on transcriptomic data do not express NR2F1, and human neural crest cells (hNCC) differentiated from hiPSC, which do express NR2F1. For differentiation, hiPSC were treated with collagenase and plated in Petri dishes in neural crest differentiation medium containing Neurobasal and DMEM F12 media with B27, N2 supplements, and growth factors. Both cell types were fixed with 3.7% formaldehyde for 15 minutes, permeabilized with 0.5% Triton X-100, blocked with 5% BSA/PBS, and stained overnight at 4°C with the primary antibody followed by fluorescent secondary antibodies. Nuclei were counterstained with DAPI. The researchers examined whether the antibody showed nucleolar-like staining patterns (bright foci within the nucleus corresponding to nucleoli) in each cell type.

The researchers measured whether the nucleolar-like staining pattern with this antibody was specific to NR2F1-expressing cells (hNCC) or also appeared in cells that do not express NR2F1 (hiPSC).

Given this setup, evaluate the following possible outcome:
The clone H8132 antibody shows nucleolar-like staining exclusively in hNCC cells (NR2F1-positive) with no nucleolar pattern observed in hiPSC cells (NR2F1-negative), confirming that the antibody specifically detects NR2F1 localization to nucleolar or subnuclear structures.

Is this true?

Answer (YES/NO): NO